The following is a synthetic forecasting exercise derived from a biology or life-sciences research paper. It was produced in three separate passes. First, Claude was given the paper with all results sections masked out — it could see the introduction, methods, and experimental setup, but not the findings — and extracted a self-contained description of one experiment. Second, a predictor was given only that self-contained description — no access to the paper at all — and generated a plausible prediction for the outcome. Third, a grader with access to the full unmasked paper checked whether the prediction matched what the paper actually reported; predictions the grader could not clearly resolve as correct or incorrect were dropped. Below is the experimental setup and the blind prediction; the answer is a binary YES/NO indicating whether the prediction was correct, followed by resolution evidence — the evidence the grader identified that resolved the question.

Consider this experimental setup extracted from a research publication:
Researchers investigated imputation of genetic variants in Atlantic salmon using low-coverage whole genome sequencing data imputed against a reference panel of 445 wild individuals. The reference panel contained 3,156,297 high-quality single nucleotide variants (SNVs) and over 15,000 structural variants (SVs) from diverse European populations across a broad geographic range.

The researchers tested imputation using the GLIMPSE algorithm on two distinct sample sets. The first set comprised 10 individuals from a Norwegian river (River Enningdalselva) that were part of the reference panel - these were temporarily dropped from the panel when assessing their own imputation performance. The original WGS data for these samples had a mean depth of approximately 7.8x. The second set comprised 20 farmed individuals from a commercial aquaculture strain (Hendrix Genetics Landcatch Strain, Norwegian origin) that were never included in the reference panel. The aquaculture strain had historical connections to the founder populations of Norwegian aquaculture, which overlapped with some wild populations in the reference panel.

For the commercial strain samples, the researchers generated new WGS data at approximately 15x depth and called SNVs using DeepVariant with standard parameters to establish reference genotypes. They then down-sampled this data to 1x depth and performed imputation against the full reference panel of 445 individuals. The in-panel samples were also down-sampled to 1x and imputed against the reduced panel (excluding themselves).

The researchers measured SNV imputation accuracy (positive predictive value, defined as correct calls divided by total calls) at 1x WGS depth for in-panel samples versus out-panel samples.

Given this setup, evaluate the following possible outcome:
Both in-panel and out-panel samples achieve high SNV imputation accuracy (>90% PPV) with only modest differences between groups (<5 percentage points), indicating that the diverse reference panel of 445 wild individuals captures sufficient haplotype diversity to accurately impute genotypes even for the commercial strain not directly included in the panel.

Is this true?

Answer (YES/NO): YES